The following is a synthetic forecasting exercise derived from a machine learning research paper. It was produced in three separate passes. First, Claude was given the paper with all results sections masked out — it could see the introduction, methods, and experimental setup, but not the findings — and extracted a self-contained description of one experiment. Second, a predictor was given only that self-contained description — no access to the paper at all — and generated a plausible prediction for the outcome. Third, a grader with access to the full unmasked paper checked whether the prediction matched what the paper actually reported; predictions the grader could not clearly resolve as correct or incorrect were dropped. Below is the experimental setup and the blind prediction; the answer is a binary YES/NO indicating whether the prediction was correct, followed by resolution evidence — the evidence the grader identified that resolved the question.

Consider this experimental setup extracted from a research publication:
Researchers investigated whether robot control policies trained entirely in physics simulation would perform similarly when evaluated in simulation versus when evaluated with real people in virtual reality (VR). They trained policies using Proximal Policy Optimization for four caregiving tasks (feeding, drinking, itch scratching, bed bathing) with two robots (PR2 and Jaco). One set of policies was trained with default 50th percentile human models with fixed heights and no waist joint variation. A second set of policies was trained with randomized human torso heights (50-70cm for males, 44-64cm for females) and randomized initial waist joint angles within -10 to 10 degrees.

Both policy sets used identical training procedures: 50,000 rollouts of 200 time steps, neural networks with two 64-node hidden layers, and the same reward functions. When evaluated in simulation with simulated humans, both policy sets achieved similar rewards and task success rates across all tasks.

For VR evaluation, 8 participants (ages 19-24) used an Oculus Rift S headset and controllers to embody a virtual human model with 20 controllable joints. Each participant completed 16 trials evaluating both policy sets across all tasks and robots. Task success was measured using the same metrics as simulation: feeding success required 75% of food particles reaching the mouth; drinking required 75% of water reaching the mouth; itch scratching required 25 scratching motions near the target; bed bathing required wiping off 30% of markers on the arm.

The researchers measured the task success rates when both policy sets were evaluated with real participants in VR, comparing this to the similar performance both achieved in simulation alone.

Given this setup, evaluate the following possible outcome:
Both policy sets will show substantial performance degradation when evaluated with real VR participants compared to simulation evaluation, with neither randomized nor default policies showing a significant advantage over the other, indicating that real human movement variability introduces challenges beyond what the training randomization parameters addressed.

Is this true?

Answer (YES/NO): NO